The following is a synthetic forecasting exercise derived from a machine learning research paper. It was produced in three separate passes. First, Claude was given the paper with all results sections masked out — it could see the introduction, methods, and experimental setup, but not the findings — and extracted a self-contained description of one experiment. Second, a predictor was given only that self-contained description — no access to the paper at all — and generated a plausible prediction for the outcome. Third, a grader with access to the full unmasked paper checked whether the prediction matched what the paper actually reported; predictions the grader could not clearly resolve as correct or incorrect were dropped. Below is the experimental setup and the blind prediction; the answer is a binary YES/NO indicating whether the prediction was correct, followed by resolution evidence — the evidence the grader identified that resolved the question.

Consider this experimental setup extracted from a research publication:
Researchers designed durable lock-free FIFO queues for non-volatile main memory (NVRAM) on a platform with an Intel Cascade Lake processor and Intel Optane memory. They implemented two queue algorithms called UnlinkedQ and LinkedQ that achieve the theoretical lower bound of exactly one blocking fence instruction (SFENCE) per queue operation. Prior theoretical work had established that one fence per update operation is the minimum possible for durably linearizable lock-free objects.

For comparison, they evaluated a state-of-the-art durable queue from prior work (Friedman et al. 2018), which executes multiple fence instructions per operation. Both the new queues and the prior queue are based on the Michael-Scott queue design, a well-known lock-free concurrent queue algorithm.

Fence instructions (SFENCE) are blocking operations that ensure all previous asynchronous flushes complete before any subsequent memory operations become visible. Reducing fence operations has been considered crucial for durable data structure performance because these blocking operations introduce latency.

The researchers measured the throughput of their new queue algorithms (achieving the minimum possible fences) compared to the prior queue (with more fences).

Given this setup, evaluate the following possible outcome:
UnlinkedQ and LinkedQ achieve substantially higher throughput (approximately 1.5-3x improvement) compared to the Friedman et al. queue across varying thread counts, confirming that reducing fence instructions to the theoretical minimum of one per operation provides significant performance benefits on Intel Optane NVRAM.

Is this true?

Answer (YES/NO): NO